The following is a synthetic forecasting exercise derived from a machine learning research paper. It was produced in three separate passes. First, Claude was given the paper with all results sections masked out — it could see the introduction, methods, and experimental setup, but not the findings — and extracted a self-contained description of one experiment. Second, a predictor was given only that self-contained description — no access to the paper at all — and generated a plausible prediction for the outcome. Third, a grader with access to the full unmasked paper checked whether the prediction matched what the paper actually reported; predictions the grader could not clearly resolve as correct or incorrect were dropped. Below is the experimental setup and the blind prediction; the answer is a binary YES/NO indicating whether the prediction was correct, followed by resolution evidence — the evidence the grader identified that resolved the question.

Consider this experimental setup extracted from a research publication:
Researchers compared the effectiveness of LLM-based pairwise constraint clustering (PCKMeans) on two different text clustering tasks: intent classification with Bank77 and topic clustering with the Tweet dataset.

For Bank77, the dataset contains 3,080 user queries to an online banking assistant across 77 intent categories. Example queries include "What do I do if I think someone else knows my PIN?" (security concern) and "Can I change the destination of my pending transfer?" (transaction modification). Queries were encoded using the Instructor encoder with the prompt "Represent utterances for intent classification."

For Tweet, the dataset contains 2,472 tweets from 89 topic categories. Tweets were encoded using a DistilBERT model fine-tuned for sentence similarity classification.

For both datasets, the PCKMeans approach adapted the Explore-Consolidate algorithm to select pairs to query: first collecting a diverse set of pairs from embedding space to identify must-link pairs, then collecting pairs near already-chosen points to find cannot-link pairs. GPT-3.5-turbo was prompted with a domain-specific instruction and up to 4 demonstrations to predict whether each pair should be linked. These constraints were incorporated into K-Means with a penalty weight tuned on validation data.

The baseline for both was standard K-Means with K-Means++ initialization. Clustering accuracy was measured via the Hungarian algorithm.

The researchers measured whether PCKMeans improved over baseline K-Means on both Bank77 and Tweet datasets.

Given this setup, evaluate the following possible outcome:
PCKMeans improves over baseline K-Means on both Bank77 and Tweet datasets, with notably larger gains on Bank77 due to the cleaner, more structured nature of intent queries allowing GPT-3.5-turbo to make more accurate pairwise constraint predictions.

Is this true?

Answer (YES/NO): NO